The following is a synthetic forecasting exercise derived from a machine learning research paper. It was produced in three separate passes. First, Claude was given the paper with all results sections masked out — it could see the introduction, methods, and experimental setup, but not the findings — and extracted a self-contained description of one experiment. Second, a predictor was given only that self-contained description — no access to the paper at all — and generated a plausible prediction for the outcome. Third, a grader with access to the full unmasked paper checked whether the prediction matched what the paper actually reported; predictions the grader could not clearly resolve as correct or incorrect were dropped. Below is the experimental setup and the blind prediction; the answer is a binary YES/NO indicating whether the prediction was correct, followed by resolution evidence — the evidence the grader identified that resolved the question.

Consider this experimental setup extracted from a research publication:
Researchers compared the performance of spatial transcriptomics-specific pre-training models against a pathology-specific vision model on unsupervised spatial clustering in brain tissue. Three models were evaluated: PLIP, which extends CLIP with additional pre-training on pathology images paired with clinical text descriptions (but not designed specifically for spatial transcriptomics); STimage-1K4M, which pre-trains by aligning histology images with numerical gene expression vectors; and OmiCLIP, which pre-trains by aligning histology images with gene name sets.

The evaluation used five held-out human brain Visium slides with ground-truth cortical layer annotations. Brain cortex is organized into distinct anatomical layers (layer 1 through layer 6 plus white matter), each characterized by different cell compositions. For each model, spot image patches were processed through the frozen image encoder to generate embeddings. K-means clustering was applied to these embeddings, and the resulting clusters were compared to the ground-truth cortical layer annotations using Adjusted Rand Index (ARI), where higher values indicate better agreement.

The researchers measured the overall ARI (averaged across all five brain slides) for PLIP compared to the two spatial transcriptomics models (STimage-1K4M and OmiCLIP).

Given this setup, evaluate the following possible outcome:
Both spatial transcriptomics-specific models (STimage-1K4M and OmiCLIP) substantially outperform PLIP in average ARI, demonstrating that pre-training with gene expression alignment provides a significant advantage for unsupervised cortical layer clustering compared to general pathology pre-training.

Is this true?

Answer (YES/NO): NO